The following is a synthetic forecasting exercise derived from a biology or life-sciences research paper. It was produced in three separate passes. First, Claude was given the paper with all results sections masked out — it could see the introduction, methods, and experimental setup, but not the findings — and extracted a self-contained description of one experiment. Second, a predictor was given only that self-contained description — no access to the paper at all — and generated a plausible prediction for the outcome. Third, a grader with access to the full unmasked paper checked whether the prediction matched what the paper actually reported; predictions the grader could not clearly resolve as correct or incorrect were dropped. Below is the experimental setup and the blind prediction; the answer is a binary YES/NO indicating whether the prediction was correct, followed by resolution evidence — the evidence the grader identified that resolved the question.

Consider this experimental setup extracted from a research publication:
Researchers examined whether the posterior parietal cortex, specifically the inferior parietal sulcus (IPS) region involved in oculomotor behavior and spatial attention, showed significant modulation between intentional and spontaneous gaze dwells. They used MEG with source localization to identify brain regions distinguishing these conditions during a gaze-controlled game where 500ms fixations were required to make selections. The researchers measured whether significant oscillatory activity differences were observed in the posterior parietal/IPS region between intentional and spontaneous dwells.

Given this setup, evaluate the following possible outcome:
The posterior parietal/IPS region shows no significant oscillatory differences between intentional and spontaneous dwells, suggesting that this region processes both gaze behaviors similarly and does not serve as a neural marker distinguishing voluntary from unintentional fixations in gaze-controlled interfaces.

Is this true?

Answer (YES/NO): YES